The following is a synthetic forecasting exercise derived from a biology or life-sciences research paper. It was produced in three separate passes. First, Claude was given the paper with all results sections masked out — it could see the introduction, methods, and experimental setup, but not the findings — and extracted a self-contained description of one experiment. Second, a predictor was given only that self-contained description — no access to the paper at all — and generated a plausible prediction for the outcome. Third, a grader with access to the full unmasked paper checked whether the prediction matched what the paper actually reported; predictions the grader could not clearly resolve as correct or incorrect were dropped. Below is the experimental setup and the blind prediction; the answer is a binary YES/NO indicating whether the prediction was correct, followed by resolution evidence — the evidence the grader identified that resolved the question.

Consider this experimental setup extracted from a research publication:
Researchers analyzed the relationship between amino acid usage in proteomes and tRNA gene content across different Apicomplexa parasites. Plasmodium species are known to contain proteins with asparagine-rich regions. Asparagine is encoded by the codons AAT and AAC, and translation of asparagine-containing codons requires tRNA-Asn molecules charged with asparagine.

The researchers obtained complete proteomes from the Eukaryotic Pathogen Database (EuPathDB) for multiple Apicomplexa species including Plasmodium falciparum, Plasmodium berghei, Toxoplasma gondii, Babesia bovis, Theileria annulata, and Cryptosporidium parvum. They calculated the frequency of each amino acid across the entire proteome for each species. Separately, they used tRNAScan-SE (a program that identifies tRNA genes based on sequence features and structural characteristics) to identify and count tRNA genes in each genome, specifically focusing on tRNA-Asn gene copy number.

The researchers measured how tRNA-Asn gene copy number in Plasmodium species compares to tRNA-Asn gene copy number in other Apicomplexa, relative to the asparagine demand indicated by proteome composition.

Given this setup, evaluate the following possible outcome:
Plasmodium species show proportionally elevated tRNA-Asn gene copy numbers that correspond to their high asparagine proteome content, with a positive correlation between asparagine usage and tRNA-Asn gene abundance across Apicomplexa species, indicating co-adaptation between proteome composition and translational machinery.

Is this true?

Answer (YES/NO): NO